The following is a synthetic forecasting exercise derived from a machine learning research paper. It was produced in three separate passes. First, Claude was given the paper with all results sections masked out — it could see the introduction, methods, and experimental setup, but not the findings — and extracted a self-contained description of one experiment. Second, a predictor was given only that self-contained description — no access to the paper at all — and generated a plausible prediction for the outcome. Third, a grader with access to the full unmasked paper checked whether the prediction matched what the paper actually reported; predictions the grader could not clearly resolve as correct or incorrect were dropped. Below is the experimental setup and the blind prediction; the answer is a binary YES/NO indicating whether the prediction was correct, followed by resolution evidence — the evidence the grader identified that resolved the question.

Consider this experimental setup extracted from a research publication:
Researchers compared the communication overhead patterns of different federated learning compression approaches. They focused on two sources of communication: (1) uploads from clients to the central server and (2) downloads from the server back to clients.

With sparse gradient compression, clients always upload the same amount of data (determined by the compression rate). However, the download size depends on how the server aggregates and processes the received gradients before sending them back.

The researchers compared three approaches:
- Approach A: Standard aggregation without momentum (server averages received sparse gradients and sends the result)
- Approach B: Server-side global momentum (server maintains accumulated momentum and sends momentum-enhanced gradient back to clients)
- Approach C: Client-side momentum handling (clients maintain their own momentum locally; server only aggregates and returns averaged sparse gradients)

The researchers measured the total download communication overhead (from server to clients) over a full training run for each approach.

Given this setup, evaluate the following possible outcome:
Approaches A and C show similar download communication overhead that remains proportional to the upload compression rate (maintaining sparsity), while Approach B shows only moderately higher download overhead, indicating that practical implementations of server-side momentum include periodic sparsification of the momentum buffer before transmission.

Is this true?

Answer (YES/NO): NO